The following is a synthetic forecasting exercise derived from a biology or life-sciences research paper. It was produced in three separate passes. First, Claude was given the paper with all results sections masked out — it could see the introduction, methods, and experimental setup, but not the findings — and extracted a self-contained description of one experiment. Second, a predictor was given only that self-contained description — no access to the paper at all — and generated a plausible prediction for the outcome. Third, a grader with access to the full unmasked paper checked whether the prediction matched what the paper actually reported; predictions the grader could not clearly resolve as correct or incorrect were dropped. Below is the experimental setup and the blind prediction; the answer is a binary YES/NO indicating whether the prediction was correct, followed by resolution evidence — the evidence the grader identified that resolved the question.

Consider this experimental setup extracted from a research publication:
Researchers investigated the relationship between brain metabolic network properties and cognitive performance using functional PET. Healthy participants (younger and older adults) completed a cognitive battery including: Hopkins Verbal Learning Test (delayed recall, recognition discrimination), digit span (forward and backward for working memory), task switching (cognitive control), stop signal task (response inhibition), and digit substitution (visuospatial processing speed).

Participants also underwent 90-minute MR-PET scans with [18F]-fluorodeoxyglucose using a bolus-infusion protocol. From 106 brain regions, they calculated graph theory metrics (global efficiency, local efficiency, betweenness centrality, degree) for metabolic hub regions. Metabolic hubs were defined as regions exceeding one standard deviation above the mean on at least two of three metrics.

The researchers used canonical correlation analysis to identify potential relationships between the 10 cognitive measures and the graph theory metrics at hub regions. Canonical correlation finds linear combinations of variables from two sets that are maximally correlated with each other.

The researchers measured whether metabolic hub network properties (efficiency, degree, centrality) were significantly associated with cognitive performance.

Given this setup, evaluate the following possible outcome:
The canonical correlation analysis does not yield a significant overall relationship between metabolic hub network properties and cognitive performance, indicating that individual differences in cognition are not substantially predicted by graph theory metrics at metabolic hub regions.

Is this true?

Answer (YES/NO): NO